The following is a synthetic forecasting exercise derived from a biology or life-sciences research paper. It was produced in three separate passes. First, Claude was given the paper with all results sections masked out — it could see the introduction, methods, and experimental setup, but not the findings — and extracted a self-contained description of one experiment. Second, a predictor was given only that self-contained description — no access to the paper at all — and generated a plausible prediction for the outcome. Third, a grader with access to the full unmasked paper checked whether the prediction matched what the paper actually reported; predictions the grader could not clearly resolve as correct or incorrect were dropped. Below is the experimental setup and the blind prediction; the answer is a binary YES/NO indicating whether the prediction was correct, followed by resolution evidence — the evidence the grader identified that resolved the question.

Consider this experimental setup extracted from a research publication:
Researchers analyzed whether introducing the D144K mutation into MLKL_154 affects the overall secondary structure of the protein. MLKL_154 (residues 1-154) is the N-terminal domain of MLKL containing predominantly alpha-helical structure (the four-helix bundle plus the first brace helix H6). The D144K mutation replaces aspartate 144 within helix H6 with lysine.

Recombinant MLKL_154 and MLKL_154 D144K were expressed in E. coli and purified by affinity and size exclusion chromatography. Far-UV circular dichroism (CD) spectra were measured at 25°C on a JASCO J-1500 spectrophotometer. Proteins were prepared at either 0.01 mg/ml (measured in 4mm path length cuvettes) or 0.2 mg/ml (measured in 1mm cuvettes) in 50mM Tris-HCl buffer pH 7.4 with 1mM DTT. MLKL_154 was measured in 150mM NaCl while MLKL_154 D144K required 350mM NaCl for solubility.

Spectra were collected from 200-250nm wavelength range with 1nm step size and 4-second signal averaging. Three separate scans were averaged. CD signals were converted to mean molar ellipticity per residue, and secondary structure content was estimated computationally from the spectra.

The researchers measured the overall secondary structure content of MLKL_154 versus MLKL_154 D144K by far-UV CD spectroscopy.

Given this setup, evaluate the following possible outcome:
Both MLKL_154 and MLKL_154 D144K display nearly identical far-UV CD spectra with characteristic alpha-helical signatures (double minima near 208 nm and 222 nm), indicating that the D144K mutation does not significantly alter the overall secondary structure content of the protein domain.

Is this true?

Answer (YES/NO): NO